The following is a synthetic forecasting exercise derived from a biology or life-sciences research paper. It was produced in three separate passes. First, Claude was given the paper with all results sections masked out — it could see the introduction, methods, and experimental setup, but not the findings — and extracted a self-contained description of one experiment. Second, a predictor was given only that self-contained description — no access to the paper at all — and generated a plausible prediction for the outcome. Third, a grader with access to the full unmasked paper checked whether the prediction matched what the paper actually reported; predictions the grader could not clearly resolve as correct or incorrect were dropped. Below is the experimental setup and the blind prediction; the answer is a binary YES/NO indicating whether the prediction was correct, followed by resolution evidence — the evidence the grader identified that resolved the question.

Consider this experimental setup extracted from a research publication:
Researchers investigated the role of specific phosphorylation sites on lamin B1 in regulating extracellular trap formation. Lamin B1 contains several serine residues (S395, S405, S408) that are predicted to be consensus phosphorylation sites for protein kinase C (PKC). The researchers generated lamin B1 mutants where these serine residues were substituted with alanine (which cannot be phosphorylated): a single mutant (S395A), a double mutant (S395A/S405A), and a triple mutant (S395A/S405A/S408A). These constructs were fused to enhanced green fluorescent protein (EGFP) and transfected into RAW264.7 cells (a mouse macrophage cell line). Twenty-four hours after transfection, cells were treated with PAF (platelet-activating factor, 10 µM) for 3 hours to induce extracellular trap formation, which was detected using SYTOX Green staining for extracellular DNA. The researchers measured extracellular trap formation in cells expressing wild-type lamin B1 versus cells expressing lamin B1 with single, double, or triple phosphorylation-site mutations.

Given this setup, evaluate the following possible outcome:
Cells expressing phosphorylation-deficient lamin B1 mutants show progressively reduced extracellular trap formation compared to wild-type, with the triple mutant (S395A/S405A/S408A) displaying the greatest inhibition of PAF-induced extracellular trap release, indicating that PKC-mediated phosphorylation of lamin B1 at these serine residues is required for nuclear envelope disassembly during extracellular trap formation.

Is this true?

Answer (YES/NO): NO